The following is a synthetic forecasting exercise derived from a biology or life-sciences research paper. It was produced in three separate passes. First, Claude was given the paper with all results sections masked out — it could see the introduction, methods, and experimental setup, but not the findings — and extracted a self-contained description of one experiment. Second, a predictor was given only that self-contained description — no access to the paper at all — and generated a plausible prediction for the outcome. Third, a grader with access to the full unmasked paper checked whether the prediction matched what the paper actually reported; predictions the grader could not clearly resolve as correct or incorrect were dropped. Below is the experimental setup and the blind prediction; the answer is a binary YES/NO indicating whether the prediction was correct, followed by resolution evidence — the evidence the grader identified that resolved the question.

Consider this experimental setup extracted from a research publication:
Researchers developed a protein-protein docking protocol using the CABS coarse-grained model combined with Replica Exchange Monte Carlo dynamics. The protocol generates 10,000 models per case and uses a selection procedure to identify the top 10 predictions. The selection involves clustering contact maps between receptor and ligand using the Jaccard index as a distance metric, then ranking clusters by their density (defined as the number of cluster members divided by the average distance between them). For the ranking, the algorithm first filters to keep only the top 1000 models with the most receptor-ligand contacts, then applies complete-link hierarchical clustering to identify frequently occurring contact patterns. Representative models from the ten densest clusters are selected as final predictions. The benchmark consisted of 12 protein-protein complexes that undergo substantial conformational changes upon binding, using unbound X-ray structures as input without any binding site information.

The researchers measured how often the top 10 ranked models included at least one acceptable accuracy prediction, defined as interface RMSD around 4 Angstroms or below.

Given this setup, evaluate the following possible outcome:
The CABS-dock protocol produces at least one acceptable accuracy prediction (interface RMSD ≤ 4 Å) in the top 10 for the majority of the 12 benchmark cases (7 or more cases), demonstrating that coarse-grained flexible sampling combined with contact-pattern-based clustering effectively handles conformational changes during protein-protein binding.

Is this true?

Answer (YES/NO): NO